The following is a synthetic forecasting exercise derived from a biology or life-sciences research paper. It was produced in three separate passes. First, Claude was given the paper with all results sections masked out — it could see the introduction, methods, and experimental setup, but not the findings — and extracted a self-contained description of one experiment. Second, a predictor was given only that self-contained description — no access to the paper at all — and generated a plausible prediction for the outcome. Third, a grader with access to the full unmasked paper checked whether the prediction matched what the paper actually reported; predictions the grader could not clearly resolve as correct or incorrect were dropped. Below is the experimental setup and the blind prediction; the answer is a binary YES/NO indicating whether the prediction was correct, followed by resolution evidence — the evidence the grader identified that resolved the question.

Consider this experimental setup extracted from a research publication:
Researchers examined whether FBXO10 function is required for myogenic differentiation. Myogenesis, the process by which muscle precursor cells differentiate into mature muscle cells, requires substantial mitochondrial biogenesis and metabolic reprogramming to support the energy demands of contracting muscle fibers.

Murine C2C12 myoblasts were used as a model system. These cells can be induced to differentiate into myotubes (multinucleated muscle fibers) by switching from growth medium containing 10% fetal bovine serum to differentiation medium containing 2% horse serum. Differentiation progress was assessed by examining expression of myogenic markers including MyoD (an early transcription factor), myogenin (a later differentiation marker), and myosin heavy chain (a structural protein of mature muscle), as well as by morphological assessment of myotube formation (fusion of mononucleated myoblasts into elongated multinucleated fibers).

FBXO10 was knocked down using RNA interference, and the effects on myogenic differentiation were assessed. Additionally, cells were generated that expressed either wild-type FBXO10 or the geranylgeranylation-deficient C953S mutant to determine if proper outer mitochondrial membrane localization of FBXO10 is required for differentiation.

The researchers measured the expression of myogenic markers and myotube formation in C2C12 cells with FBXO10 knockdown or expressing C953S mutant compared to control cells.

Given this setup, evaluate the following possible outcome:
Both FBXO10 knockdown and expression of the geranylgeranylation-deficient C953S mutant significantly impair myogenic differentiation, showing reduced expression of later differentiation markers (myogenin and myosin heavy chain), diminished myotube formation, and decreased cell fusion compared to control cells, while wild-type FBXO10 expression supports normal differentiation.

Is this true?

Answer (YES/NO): YES